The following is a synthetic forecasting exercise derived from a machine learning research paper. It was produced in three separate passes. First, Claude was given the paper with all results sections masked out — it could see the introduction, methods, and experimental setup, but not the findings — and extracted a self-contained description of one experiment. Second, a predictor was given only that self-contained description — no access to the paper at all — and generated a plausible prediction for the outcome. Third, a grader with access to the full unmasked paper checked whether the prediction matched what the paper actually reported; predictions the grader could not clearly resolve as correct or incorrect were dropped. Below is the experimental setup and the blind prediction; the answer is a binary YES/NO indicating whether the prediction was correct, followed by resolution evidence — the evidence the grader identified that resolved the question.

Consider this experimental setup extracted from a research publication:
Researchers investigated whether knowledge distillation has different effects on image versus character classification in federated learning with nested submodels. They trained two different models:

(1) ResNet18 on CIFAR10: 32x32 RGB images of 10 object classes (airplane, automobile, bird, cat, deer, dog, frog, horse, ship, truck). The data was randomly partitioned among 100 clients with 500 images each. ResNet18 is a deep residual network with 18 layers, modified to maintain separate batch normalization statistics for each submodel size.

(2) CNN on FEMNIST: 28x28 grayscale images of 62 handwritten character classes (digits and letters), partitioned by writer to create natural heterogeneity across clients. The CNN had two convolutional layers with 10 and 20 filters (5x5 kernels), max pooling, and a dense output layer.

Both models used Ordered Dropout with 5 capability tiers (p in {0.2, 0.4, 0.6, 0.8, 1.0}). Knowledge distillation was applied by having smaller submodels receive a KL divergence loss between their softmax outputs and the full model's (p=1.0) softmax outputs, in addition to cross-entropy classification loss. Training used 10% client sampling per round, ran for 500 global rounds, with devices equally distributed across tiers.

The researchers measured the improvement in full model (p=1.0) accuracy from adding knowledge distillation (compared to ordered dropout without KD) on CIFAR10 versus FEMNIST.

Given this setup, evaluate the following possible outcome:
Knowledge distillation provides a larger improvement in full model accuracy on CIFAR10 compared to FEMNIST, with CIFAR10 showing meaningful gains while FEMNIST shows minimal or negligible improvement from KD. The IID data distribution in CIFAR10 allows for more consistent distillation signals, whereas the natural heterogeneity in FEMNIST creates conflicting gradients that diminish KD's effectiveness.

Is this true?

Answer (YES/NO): NO